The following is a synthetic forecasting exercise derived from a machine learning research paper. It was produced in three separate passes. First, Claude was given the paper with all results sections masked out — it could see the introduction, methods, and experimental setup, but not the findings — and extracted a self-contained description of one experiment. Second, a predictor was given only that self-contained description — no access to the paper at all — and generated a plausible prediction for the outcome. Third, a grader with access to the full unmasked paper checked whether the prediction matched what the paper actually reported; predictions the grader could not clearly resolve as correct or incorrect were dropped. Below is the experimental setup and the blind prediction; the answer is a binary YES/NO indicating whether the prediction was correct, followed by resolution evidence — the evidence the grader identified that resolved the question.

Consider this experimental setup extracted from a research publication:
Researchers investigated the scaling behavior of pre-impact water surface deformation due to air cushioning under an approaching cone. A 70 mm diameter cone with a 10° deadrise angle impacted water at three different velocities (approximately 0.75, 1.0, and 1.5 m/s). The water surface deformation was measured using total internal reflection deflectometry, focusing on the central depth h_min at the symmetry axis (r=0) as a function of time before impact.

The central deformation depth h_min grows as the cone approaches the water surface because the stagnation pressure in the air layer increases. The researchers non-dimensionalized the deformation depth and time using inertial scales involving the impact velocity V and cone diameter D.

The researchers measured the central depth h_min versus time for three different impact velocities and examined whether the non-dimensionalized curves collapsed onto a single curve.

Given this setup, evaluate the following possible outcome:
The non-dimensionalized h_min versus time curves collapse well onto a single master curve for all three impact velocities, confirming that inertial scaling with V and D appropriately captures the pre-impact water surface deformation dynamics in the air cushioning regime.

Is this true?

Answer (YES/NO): YES